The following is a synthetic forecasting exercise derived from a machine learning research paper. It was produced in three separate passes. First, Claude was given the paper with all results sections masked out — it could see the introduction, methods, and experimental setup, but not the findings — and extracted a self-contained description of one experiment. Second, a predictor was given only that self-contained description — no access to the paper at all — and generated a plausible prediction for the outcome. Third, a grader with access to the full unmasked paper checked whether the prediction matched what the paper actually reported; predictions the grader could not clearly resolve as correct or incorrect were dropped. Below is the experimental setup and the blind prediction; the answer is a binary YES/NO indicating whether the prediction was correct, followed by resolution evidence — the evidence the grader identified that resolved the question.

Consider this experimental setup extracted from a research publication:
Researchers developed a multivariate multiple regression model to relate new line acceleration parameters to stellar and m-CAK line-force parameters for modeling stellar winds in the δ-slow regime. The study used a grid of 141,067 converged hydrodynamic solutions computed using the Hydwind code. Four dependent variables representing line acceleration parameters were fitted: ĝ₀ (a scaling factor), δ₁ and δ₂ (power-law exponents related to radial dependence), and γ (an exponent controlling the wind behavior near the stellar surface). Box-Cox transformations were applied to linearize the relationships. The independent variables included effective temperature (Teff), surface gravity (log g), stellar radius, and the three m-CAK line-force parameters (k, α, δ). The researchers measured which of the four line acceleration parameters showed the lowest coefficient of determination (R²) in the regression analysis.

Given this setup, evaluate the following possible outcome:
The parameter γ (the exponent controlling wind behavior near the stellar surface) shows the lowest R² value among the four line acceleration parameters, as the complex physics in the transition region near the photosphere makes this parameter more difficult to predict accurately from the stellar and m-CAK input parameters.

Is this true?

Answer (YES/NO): NO